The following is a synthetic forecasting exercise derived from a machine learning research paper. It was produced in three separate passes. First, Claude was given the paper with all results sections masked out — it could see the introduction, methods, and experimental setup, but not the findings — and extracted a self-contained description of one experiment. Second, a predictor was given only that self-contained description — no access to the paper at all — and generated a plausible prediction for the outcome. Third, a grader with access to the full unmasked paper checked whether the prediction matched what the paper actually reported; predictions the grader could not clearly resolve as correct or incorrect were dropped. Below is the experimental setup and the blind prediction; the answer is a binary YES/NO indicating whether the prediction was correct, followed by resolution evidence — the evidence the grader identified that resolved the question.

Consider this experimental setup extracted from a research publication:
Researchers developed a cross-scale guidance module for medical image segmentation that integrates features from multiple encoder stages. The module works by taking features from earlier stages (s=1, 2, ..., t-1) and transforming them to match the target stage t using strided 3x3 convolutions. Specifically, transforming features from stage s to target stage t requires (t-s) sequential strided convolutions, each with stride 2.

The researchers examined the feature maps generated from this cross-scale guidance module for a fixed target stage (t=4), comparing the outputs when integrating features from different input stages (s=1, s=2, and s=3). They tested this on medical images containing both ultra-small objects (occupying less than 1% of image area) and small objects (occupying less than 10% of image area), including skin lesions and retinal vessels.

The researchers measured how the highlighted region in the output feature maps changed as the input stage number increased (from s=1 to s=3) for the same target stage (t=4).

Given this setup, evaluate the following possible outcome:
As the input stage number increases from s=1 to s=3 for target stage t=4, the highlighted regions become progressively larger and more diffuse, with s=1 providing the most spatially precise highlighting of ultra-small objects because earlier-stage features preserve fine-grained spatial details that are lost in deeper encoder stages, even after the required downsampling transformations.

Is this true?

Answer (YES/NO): YES